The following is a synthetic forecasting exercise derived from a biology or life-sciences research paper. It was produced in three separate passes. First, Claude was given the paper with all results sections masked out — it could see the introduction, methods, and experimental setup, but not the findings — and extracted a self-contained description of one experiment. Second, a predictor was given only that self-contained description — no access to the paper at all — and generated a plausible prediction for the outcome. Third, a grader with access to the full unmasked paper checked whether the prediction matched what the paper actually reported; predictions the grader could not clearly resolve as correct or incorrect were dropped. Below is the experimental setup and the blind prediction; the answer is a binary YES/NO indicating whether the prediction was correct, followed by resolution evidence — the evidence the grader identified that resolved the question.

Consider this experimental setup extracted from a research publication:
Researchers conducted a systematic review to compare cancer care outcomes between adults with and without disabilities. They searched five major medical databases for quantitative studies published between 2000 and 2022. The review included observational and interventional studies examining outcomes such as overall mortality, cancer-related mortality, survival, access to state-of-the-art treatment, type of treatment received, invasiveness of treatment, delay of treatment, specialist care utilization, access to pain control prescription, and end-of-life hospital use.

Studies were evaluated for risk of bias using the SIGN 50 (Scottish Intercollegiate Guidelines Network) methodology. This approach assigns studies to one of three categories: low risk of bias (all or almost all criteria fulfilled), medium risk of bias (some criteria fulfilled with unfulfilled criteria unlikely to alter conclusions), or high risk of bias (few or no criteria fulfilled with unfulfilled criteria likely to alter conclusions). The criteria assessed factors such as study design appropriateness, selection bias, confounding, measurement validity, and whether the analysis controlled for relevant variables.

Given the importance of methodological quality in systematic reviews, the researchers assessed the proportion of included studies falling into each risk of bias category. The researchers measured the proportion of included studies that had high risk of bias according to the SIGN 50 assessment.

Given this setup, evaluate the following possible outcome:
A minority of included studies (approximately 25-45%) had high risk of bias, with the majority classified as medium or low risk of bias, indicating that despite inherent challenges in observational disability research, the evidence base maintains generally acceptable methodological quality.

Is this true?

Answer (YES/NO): NO